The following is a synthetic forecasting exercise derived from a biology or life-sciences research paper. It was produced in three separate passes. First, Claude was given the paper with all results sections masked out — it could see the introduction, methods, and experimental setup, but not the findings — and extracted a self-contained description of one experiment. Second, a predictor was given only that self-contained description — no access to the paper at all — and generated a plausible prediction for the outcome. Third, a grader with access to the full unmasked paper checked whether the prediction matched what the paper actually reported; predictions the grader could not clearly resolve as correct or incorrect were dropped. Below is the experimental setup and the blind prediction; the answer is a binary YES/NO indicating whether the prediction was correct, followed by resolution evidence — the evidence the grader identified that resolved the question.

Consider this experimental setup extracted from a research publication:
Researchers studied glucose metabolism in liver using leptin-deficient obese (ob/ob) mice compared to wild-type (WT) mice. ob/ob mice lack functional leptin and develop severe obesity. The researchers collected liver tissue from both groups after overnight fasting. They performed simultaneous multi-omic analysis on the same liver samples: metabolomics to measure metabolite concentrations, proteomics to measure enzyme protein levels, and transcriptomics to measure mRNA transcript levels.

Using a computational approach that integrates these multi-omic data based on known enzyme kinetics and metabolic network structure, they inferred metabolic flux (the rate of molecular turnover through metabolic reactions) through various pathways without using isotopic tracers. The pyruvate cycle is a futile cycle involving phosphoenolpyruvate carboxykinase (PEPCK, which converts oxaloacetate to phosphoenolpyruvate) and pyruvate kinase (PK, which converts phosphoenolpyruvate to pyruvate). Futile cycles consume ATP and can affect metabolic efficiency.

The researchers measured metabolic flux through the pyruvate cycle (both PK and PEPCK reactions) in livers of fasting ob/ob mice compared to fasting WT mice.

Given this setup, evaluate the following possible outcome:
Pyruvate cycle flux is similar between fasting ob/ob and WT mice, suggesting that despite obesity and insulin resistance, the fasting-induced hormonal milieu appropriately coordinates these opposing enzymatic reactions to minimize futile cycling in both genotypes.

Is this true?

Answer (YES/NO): NO